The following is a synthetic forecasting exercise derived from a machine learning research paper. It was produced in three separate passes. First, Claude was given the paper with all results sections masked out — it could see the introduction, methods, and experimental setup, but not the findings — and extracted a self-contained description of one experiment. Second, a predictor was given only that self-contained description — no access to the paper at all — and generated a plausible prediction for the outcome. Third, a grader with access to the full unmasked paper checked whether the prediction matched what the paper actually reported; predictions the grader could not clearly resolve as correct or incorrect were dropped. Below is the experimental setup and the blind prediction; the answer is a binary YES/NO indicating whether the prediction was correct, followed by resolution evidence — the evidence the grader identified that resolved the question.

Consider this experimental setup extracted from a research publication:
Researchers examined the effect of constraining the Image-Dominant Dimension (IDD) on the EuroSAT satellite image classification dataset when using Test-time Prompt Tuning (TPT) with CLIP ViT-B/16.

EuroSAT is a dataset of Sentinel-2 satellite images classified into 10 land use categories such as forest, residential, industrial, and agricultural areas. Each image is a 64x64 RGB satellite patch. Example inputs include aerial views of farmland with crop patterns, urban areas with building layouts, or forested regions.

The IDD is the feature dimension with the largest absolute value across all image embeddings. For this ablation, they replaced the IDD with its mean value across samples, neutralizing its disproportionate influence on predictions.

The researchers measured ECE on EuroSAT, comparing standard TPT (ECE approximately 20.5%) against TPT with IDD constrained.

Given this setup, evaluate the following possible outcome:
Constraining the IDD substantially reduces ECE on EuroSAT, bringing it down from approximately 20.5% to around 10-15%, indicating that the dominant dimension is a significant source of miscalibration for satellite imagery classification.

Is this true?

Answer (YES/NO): NO